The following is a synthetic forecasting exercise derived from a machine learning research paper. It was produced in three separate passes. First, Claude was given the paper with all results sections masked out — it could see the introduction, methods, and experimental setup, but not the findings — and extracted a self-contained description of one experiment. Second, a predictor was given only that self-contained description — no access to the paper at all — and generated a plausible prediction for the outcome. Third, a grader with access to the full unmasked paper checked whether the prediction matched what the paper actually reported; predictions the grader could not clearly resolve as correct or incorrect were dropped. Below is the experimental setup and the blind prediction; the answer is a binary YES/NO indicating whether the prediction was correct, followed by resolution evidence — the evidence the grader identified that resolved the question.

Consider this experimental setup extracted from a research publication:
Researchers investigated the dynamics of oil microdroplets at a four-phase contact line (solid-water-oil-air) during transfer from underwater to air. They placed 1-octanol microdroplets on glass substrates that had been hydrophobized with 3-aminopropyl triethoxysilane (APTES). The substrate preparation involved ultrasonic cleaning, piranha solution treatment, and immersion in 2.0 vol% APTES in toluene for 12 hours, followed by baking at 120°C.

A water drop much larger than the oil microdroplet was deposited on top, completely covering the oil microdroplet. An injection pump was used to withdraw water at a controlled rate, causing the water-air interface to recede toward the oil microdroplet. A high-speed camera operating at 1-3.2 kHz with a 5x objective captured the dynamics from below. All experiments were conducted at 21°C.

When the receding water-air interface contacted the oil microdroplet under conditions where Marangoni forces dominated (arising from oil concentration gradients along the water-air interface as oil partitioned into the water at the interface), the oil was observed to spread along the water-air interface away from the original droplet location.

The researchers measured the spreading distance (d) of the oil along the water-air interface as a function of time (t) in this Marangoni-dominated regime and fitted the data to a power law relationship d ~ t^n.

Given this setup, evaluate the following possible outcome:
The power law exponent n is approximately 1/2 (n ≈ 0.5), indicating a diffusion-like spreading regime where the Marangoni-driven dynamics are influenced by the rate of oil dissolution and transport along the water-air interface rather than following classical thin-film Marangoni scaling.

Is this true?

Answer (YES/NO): NO